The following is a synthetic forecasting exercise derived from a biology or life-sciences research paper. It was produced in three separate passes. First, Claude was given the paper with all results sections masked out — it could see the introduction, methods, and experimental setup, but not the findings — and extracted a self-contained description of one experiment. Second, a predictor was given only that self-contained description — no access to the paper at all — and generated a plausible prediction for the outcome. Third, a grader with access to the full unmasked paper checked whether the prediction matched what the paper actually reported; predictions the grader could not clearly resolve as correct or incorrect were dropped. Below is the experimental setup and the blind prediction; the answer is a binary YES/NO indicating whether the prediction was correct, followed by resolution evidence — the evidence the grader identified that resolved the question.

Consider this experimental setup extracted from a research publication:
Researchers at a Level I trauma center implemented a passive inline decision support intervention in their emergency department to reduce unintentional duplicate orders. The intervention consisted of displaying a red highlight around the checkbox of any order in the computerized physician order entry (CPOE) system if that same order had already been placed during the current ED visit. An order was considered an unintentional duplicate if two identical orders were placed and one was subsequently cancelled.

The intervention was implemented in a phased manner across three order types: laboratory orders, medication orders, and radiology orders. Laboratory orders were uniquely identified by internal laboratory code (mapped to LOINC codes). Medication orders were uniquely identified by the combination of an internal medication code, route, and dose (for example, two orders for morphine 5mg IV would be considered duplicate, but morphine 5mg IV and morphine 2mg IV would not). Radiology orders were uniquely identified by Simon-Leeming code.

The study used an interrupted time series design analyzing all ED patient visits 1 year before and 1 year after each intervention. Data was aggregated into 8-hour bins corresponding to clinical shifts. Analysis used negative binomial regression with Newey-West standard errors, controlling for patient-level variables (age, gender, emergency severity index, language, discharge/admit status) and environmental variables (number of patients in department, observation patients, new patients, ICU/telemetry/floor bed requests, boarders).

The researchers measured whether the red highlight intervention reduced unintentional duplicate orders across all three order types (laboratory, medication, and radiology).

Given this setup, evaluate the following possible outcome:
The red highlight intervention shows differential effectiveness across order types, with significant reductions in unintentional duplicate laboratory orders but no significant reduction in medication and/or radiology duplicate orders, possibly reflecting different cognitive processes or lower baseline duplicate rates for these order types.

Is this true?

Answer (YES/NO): NO